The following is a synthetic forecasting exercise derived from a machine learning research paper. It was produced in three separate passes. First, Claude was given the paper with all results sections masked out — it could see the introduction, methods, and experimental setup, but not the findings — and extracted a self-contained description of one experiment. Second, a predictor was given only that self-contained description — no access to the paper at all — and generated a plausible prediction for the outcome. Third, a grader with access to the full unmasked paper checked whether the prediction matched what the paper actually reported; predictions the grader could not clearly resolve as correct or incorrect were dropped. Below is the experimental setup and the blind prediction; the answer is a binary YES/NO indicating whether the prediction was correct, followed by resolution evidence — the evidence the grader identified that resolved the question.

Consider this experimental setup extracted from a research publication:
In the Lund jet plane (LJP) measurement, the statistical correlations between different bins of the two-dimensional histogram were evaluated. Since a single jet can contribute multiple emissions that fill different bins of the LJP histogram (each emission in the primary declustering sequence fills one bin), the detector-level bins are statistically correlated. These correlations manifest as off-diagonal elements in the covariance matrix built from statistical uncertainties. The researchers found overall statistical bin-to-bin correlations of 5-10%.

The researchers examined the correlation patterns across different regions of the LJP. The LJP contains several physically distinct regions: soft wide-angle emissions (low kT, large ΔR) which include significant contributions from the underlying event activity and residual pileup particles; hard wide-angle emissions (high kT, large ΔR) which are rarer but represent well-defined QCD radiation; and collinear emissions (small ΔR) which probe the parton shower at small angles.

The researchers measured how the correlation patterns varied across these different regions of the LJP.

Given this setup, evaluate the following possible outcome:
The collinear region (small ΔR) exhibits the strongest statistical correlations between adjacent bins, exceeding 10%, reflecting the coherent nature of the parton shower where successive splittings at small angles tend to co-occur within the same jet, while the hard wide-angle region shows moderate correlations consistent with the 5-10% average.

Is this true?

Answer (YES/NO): NO